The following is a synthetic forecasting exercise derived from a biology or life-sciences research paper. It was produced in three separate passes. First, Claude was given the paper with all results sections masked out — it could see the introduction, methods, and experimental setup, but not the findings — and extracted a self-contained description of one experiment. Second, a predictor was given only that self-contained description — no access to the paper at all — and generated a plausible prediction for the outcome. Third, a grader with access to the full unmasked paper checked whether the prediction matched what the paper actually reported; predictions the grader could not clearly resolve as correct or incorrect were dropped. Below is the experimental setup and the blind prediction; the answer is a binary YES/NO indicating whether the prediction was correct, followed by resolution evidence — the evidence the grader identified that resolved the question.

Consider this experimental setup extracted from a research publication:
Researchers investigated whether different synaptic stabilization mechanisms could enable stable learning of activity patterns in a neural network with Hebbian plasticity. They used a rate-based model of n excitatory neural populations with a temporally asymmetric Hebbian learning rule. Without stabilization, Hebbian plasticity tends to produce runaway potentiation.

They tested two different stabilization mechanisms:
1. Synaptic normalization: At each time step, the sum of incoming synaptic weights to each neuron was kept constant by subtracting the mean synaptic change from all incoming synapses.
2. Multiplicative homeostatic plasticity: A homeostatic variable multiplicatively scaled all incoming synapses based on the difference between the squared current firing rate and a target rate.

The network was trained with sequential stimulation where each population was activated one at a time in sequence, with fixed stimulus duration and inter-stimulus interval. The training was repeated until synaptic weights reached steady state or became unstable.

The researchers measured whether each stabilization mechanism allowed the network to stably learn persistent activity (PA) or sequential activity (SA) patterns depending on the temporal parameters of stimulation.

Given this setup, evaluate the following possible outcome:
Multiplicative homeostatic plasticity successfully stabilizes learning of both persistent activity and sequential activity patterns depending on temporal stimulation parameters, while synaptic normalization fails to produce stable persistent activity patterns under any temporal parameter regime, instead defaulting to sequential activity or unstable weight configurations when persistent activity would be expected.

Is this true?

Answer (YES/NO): NO